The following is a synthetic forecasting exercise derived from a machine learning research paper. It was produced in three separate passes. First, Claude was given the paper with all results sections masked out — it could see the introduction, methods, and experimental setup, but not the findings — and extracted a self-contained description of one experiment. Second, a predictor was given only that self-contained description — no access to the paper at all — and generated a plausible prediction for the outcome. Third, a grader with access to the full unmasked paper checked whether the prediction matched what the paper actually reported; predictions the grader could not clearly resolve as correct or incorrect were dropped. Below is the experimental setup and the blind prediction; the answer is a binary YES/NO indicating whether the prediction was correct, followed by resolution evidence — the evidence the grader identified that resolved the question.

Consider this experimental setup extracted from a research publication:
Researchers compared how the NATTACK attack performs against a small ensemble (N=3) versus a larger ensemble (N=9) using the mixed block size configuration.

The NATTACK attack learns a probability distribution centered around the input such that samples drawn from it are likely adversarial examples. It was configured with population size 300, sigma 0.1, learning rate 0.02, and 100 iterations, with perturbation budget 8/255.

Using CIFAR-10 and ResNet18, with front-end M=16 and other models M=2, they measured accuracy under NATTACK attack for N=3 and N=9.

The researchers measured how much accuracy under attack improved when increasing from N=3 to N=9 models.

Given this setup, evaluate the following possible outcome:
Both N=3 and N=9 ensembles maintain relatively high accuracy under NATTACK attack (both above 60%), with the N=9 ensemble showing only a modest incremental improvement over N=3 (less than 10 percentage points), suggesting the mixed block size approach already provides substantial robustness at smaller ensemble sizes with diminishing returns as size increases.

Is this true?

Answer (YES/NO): YES